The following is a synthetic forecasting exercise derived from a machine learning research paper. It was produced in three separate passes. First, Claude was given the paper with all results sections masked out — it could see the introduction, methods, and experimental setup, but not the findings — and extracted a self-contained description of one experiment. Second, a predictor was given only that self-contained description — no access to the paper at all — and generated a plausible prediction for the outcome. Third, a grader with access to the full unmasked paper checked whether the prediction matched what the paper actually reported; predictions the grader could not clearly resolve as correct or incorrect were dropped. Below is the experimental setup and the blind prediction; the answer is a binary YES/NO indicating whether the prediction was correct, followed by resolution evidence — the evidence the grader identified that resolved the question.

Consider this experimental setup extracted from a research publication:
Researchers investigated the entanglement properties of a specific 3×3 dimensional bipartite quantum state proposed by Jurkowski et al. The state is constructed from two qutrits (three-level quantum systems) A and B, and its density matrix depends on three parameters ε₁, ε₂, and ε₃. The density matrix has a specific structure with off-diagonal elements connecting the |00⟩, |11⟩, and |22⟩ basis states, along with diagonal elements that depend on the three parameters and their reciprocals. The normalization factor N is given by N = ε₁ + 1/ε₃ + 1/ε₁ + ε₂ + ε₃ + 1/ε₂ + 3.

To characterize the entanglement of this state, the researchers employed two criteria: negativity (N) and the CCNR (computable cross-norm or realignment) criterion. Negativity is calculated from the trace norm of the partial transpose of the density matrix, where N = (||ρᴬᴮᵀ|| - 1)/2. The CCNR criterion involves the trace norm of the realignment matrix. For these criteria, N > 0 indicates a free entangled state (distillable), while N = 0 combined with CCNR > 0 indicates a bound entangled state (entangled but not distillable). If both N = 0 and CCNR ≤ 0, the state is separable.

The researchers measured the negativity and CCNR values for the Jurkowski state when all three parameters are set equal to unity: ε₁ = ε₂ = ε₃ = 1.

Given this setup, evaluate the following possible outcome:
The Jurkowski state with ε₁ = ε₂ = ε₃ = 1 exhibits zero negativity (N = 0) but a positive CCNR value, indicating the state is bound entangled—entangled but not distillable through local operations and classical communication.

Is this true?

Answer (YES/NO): NO